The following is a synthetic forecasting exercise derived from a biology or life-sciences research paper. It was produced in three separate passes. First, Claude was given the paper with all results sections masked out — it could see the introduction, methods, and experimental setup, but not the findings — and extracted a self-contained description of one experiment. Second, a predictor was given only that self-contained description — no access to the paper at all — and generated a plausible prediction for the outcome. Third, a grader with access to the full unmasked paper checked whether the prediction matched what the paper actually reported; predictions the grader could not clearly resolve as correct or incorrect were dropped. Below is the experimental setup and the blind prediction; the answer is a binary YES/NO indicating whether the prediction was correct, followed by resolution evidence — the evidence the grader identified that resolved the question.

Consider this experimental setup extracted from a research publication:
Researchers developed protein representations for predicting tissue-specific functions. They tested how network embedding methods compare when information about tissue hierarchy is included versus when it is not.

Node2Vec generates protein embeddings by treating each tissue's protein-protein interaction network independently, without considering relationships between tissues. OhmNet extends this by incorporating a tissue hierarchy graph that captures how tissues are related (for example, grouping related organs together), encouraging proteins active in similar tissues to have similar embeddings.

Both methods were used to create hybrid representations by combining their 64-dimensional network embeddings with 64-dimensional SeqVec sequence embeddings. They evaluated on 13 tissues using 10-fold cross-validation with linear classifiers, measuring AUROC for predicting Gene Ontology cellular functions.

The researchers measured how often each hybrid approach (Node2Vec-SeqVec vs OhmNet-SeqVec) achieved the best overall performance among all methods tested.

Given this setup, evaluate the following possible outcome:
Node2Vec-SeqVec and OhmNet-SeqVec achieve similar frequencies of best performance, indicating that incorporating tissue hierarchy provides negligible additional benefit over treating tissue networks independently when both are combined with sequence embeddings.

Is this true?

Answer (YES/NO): NO